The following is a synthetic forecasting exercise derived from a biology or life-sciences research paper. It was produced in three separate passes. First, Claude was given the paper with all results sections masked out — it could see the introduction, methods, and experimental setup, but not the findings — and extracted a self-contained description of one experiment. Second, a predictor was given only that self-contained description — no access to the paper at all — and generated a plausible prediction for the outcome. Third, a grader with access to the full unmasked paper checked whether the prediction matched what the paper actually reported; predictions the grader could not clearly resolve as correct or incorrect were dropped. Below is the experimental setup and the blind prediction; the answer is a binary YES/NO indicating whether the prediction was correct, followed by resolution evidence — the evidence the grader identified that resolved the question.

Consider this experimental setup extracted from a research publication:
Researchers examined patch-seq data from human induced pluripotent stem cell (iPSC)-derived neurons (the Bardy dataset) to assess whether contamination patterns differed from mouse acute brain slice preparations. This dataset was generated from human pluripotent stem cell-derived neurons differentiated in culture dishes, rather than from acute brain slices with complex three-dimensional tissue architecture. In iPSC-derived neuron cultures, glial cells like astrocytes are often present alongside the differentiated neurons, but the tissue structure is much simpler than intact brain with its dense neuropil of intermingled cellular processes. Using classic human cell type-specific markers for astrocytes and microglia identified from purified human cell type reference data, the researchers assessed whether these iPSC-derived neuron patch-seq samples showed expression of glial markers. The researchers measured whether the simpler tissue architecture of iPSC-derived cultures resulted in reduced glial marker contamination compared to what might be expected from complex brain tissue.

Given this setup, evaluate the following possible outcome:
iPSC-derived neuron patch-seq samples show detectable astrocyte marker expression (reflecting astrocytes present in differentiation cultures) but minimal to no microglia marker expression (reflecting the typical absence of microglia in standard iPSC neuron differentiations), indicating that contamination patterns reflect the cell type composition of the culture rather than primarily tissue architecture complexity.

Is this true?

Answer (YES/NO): NO